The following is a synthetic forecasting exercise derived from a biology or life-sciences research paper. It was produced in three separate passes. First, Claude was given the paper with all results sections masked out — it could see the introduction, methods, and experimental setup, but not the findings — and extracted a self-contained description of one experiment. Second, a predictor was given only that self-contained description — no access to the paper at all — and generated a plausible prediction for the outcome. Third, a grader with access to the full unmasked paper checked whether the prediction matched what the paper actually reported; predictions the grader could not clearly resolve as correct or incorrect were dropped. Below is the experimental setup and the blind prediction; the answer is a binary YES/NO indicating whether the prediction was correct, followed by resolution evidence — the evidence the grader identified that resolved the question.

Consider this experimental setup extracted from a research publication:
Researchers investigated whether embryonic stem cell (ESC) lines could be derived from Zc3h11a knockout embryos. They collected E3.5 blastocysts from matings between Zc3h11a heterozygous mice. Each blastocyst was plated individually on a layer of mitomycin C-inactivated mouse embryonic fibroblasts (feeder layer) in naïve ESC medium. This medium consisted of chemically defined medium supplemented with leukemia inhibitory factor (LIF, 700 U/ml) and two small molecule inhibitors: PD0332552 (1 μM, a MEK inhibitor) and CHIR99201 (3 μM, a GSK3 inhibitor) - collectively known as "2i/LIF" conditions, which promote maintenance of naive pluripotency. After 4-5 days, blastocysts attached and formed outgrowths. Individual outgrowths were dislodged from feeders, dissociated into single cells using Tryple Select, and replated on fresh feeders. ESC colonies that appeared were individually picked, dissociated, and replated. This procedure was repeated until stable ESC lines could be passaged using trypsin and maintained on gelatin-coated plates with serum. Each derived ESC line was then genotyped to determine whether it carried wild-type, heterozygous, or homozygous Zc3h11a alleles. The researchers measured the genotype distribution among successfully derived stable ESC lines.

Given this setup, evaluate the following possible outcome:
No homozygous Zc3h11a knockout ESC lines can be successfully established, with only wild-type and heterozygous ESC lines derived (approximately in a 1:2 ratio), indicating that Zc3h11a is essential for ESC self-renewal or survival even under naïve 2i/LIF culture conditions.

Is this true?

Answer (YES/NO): YES